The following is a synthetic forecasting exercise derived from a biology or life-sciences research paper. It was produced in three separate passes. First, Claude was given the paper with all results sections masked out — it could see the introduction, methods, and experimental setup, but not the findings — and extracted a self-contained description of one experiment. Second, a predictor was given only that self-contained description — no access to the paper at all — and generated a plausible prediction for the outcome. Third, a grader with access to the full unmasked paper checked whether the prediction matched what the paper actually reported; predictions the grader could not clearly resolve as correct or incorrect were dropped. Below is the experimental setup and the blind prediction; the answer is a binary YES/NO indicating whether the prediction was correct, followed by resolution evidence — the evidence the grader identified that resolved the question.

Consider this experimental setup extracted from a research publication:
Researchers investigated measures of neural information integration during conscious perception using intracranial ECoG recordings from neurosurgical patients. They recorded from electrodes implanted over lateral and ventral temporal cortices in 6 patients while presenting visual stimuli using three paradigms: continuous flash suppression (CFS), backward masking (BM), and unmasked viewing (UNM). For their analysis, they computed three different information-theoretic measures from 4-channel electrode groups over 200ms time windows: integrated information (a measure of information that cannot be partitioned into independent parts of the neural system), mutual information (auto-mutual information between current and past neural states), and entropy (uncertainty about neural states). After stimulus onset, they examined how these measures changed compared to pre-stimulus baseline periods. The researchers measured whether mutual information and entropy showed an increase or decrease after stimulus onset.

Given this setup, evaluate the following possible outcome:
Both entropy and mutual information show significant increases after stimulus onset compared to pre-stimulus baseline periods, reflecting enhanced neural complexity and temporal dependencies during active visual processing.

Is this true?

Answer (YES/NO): NO